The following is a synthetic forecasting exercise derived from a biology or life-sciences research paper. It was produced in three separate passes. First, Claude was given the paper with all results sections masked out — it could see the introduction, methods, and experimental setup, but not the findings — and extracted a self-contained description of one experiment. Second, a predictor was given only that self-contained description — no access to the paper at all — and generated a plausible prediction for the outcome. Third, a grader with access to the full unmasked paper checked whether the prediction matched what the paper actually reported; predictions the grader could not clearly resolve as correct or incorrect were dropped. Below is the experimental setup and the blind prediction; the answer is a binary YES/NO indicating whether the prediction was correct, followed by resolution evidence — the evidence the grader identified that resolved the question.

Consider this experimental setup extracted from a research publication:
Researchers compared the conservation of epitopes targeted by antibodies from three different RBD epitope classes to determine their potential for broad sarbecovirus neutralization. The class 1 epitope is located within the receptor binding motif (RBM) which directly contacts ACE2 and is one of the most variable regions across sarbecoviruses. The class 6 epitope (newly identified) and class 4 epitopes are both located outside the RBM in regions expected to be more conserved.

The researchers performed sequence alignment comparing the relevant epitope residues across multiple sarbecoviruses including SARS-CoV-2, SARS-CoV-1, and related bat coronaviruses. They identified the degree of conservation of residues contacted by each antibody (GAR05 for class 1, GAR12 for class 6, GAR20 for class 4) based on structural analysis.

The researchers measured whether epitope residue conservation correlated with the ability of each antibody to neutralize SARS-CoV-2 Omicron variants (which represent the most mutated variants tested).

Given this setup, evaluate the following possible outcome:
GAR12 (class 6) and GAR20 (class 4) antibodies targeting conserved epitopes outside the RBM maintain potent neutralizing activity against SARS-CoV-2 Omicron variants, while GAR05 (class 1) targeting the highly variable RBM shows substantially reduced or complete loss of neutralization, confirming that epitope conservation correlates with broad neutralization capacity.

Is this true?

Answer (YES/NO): NO